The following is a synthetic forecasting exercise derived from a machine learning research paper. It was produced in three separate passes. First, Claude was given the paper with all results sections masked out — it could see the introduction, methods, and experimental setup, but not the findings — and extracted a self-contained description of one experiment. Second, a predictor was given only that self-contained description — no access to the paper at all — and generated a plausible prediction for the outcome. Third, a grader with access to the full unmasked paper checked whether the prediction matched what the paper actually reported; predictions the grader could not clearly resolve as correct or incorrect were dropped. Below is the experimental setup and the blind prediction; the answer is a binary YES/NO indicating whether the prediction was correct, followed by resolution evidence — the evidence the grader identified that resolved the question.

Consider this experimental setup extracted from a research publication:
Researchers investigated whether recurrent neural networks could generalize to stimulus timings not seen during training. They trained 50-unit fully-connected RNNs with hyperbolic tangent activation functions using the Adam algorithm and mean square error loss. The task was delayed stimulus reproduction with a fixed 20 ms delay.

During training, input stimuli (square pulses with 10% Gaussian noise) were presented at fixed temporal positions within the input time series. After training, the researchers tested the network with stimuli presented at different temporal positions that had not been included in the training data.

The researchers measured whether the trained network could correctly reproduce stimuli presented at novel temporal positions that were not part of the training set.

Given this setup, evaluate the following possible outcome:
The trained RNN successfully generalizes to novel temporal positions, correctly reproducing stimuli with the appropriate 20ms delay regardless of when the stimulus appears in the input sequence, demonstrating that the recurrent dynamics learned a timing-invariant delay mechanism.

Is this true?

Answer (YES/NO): YES